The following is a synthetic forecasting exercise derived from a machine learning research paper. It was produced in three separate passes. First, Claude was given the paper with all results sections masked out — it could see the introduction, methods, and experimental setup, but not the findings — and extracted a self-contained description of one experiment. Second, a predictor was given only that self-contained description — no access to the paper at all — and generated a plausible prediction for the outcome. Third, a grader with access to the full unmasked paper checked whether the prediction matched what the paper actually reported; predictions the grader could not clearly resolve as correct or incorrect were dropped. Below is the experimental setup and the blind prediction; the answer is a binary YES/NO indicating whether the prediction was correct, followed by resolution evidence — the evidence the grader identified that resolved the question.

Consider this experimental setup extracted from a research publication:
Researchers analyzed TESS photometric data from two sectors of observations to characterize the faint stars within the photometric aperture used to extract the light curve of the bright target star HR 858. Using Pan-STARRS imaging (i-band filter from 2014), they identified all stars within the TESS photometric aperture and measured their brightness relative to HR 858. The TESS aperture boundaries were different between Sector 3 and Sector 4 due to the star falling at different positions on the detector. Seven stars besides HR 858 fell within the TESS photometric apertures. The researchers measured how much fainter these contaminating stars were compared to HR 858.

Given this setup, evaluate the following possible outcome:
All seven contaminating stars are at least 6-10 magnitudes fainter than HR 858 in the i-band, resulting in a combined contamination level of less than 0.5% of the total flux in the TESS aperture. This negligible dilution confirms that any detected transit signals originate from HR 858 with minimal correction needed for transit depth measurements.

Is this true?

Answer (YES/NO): NO